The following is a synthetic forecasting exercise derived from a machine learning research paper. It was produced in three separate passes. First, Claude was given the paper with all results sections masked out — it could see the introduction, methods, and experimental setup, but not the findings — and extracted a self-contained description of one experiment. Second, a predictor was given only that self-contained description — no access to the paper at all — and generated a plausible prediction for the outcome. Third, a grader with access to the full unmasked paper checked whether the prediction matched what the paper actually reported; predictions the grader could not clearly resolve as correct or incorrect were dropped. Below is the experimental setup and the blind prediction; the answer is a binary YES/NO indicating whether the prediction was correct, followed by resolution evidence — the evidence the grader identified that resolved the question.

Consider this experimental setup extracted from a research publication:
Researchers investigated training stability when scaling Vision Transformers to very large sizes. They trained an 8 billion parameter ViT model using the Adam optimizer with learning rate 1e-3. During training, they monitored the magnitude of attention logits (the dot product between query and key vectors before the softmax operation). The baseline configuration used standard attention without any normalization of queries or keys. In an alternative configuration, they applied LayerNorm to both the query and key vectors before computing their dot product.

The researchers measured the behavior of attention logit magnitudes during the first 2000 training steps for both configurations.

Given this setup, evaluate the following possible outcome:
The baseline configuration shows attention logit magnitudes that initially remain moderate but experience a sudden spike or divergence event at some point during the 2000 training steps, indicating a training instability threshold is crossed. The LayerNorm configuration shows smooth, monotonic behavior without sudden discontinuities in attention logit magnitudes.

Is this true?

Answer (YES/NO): NO